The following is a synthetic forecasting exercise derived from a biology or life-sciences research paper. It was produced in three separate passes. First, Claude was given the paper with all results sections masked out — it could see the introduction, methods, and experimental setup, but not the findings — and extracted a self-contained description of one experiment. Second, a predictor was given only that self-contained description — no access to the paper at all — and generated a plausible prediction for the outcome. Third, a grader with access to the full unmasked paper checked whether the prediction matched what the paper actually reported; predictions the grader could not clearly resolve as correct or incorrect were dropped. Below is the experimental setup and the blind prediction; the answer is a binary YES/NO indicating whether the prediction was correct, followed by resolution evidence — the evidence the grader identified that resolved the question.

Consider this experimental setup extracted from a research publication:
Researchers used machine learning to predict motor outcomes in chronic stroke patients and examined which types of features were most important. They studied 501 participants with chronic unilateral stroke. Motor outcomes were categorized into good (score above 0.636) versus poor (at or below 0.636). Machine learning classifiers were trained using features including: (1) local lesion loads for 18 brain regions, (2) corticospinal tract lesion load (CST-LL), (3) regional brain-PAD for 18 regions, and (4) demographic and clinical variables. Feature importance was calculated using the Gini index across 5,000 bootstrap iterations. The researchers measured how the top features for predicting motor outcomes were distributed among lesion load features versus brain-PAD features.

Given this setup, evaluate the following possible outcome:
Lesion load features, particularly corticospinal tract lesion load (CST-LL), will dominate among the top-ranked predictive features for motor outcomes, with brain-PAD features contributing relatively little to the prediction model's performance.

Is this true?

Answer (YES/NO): NO